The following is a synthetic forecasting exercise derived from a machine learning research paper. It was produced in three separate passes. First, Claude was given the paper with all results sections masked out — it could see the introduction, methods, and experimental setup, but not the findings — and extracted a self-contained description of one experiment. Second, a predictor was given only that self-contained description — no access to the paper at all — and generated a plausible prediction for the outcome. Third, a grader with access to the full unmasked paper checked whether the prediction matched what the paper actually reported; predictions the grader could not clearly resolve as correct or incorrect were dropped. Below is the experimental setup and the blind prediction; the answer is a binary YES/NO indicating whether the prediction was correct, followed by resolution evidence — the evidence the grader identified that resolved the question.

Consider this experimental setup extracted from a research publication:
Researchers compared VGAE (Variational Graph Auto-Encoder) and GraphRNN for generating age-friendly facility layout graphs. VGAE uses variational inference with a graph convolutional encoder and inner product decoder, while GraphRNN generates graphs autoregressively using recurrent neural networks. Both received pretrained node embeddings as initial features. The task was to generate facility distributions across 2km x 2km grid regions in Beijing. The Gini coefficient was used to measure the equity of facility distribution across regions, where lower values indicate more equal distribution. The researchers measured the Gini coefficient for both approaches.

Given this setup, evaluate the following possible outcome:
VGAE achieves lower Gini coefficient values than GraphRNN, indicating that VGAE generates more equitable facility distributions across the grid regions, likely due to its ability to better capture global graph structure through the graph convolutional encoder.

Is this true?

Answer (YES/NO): NO